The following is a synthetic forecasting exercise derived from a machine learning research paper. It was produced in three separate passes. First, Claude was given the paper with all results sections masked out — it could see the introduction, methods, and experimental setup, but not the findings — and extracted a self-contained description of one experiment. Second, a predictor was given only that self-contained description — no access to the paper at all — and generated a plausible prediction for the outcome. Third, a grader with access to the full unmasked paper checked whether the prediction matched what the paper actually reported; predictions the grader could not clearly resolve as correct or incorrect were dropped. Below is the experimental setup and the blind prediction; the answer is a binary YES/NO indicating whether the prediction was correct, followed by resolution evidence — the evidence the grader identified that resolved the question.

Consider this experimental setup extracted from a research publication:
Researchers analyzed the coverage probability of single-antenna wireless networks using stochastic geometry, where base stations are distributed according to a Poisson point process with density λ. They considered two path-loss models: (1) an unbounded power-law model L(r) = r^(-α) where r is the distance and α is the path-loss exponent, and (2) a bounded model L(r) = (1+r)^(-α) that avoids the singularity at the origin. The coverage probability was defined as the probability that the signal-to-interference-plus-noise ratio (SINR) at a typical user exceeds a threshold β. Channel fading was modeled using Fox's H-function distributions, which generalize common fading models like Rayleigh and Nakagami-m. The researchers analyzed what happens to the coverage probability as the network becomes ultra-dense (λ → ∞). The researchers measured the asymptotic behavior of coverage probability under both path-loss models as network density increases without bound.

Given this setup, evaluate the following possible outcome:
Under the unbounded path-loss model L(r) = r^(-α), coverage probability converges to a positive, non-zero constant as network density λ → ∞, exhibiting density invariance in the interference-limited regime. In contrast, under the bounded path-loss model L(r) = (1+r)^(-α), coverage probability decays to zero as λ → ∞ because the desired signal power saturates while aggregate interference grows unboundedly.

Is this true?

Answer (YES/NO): YES